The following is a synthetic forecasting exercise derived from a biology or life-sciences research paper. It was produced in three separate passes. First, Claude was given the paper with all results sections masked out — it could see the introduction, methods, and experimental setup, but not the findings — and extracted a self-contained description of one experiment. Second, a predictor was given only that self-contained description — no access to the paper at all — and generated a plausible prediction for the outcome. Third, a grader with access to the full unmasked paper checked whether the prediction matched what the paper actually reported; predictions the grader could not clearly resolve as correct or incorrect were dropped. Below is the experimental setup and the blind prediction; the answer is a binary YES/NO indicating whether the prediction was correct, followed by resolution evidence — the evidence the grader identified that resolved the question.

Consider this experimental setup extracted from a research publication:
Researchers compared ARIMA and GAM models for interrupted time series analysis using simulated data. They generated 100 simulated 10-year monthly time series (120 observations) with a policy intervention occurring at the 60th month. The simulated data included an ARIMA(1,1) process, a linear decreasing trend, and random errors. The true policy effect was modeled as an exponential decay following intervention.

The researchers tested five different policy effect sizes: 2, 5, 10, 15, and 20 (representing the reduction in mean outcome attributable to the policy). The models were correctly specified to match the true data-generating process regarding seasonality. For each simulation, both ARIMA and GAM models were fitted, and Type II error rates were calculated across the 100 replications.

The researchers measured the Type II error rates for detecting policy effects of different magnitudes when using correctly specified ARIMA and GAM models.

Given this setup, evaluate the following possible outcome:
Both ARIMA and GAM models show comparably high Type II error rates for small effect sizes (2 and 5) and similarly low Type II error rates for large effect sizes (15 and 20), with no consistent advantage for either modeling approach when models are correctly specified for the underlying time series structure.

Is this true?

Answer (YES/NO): YES